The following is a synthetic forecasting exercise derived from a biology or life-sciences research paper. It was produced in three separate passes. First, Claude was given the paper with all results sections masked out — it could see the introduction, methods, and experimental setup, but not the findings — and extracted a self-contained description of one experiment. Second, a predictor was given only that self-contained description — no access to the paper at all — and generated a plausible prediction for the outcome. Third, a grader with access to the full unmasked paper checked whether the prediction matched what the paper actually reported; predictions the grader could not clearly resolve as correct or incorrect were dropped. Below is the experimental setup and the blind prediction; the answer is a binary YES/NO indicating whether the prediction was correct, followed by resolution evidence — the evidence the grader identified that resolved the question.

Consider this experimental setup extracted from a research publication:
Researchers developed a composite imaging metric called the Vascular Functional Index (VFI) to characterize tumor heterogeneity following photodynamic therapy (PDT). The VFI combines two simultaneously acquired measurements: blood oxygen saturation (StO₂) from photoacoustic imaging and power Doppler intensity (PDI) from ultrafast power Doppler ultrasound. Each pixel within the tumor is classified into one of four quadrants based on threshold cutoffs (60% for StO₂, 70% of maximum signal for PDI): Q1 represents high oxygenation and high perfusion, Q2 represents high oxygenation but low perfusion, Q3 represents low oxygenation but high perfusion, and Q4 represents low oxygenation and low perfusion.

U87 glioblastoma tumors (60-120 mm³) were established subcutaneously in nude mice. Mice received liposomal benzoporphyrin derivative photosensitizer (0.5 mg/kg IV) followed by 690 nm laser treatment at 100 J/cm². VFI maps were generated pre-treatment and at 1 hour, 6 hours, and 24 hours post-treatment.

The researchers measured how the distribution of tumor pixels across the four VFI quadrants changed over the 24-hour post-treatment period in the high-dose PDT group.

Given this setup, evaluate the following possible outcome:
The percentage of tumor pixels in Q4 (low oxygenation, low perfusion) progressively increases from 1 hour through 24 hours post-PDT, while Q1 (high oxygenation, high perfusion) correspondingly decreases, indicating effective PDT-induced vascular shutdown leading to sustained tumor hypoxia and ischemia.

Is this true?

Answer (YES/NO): YES